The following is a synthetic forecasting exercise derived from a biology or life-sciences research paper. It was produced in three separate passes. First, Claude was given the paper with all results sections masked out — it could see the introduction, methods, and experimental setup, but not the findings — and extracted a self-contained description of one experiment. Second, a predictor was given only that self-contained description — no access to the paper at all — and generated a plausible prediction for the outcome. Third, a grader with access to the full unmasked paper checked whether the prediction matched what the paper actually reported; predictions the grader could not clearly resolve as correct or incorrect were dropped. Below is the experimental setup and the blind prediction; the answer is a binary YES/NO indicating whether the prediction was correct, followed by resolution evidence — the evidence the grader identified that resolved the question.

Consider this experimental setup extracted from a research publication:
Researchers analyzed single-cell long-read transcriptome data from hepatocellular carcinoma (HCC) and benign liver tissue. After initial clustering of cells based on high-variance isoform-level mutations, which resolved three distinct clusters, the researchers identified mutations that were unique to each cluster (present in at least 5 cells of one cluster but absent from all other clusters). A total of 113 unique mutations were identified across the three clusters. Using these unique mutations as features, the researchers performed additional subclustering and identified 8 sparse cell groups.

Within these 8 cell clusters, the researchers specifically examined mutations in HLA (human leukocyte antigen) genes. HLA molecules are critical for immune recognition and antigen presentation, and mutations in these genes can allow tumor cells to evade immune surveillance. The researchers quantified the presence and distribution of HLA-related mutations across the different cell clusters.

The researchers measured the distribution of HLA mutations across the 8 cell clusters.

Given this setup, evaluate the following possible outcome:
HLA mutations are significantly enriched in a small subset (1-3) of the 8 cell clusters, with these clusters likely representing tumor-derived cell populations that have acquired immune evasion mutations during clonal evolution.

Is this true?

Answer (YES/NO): NO